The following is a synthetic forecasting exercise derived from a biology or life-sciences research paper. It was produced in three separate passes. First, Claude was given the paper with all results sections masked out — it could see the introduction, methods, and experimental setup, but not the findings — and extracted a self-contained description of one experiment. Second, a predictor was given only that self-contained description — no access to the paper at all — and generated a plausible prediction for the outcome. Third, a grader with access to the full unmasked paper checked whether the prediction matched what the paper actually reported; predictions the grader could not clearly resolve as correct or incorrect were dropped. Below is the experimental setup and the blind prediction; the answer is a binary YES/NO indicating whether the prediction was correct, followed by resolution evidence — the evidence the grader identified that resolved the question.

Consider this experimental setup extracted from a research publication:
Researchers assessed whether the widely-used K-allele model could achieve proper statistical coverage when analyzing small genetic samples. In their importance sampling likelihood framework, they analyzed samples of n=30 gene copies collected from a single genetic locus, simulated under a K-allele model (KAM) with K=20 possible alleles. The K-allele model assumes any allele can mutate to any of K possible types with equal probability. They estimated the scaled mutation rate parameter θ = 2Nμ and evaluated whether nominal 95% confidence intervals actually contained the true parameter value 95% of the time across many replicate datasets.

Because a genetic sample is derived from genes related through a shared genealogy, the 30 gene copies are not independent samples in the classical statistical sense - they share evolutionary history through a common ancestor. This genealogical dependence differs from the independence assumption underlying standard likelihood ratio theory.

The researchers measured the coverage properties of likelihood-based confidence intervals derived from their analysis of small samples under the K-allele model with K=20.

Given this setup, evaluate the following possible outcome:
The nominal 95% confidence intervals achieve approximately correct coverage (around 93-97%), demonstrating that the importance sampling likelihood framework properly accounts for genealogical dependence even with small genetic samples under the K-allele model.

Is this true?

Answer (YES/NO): YES